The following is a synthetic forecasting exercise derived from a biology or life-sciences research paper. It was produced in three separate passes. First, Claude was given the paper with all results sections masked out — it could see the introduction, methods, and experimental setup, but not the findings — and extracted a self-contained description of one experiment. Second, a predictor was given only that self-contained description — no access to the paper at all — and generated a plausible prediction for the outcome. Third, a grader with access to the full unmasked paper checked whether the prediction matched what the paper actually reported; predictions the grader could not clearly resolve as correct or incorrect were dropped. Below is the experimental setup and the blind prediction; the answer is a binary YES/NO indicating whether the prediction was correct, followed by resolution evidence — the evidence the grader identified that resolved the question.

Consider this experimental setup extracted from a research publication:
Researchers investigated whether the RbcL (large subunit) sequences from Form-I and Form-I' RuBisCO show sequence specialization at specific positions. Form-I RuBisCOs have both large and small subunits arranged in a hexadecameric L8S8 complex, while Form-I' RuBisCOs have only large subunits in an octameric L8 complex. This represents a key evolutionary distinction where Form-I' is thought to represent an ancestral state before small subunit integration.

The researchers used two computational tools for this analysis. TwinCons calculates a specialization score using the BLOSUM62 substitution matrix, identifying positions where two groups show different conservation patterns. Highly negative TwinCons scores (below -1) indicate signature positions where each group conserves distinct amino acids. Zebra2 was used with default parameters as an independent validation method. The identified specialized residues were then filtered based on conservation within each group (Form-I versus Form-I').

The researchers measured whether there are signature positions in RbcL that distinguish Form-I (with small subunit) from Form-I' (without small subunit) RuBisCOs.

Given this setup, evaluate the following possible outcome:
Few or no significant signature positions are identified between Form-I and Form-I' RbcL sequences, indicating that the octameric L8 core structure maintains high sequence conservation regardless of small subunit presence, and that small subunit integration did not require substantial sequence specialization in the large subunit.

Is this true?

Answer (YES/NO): NO